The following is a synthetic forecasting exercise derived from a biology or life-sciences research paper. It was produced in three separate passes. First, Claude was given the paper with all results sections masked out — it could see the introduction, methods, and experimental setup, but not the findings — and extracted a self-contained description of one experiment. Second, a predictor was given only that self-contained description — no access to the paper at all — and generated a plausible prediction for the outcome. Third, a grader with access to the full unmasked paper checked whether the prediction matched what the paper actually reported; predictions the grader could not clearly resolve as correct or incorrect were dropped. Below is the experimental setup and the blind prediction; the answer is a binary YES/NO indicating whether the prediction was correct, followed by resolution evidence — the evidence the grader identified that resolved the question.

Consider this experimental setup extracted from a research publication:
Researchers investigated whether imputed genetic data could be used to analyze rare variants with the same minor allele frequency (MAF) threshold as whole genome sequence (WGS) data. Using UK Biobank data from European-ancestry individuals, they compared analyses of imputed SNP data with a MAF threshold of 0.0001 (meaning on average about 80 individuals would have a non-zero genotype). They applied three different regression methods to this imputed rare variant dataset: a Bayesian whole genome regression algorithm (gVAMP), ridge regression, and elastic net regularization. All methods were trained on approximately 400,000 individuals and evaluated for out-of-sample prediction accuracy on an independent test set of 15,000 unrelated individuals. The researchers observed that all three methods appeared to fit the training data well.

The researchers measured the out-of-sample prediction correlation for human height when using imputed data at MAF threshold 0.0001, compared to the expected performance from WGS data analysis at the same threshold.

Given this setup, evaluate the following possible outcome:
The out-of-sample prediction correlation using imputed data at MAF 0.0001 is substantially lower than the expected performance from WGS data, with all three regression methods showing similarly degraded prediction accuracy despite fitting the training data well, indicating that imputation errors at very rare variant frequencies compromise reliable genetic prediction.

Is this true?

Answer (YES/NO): NO